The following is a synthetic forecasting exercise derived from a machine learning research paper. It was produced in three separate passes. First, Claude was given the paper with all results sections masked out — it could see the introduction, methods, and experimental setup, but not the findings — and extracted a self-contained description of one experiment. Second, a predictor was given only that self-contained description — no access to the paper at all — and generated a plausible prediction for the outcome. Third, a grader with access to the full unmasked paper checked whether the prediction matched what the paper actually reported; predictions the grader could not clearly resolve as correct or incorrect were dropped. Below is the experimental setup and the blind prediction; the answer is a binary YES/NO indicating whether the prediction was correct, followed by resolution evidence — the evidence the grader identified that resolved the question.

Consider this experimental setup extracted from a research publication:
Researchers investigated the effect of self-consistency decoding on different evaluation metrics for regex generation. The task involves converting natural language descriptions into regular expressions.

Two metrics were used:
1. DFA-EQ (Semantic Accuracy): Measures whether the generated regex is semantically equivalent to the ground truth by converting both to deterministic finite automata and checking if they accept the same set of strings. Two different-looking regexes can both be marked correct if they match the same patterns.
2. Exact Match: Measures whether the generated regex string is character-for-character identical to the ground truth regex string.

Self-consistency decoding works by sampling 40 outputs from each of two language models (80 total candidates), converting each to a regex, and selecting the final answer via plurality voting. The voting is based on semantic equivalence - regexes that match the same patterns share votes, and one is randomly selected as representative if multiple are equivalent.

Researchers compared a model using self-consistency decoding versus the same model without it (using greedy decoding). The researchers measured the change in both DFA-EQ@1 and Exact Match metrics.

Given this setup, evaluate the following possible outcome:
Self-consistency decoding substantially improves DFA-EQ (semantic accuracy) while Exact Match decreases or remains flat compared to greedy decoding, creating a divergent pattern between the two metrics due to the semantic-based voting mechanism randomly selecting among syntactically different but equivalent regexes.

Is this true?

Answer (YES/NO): YES